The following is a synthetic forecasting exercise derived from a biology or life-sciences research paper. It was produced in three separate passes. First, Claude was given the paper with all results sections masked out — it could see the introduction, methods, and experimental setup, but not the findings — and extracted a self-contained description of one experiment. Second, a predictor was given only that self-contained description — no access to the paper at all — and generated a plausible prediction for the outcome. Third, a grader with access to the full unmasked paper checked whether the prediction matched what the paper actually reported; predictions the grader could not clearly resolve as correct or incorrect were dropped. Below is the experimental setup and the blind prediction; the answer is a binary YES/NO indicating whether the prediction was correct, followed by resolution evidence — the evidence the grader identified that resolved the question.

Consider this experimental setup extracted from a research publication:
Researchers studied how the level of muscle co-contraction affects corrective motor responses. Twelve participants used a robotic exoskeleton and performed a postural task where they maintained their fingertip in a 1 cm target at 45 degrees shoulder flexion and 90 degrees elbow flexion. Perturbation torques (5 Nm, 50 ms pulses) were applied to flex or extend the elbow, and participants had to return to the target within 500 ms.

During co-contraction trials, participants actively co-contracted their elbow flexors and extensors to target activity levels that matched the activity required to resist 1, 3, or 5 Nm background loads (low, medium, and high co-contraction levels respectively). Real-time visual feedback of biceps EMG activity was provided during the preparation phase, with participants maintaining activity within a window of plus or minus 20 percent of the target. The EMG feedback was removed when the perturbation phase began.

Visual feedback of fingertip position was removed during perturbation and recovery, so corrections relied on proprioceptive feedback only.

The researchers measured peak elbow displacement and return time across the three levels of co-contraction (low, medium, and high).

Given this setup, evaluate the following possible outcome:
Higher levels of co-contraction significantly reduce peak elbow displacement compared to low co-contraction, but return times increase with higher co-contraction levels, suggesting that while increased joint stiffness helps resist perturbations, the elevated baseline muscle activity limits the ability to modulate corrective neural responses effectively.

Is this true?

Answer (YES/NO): NO